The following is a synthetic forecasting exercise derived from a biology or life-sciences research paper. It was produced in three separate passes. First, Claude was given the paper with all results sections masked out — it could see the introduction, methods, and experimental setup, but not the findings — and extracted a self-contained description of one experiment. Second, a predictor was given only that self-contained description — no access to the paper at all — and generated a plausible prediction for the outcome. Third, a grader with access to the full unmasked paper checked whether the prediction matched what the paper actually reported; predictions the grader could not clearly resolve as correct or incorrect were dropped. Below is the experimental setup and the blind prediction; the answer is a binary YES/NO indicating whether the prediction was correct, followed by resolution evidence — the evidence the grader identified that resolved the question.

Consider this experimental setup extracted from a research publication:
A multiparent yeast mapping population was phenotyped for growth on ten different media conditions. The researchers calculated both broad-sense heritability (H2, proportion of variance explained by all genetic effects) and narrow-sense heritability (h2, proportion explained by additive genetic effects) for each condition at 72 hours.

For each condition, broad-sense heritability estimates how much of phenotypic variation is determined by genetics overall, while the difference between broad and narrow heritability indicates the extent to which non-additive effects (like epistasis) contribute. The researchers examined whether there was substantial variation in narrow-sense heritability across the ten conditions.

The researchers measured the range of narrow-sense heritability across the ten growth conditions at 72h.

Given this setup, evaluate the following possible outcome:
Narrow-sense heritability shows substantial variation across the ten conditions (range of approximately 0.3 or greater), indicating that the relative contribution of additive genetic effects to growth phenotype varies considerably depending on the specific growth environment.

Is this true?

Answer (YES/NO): YES